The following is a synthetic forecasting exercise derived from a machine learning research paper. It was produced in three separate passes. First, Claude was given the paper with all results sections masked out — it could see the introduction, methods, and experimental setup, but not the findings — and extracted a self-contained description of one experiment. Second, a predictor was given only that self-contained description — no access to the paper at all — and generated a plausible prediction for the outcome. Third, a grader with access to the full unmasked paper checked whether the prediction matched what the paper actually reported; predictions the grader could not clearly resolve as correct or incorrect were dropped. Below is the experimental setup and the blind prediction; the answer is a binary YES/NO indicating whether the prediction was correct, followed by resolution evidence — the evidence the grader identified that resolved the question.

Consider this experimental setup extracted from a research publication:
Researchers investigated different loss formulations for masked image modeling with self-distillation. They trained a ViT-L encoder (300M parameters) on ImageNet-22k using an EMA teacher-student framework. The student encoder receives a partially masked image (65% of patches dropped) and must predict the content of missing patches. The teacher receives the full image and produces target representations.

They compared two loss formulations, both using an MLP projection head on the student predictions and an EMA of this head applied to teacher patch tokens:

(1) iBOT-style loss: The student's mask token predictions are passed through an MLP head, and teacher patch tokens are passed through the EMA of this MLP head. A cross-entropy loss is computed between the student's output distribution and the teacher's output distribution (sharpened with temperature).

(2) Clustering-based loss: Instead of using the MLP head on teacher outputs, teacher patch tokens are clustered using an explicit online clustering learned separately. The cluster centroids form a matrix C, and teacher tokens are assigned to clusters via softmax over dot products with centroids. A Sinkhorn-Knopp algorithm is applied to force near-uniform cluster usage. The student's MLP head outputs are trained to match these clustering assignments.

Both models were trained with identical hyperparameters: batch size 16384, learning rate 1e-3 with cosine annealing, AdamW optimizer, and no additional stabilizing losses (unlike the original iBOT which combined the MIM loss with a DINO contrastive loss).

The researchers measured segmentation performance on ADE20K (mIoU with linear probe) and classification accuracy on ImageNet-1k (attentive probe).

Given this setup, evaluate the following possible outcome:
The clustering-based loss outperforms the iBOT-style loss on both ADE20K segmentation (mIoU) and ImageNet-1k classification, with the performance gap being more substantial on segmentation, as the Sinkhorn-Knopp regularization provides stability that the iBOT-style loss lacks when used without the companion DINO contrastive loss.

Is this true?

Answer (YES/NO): NO